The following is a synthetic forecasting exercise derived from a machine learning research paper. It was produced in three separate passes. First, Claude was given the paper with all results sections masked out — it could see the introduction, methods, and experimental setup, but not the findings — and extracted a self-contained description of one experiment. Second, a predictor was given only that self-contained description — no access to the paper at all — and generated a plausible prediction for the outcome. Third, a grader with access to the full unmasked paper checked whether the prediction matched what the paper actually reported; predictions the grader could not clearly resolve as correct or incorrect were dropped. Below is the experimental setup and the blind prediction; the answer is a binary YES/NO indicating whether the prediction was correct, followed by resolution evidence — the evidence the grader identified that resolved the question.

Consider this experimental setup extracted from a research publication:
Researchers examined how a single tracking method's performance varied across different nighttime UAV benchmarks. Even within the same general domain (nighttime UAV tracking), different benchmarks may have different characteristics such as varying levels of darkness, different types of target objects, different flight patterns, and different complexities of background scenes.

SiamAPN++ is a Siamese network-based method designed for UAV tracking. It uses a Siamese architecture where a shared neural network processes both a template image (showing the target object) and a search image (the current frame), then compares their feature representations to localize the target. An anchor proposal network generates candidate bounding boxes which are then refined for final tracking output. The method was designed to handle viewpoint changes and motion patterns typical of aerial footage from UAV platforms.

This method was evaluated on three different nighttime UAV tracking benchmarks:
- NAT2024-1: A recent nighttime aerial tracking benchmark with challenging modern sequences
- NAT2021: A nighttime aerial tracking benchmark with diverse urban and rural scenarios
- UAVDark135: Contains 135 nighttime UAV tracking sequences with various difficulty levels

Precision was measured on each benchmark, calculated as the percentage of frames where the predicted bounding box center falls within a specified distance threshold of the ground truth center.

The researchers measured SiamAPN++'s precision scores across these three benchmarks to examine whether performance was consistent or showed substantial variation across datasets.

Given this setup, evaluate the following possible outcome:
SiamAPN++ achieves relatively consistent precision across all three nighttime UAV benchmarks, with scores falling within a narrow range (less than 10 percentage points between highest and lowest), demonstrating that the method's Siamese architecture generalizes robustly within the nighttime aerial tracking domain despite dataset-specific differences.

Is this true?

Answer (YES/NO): NO